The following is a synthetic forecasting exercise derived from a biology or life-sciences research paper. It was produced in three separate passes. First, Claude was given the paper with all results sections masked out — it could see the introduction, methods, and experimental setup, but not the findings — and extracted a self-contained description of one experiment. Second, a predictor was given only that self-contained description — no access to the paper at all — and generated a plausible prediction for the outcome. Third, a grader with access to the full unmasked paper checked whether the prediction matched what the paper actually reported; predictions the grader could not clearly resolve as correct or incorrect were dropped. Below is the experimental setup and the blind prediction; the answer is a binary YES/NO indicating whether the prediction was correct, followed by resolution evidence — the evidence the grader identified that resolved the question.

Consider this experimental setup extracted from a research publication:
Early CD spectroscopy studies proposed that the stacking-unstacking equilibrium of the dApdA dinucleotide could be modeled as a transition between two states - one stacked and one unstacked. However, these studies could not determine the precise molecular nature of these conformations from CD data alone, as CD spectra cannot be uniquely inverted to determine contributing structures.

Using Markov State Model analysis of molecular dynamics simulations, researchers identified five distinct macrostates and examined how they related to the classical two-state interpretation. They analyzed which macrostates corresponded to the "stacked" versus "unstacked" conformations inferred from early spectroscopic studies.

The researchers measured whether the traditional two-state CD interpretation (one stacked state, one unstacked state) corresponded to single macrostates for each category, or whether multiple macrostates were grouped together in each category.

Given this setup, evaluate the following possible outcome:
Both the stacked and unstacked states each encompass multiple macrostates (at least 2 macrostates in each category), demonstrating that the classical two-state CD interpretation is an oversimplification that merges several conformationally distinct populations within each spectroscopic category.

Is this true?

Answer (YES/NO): YES